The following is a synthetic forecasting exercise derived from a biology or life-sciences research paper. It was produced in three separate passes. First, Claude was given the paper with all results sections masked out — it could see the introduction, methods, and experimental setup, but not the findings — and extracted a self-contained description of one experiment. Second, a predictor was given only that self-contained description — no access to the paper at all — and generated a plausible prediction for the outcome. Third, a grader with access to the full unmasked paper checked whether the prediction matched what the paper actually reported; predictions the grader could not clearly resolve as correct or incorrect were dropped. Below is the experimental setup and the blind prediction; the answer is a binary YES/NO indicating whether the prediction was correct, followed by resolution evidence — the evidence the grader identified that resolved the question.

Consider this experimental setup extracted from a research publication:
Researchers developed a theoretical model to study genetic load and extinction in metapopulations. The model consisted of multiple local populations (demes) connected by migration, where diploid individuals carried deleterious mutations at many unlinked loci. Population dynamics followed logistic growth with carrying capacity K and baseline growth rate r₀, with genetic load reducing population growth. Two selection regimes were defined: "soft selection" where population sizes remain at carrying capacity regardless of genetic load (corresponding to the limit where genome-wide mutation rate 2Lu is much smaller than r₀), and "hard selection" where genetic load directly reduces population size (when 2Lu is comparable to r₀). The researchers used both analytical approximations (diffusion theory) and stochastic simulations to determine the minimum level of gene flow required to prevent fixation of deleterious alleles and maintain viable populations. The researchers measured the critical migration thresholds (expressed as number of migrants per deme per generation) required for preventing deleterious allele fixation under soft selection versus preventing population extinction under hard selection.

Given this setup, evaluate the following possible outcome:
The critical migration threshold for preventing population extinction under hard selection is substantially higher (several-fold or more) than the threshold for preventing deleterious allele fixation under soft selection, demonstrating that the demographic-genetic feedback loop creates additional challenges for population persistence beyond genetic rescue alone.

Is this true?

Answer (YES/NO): YES